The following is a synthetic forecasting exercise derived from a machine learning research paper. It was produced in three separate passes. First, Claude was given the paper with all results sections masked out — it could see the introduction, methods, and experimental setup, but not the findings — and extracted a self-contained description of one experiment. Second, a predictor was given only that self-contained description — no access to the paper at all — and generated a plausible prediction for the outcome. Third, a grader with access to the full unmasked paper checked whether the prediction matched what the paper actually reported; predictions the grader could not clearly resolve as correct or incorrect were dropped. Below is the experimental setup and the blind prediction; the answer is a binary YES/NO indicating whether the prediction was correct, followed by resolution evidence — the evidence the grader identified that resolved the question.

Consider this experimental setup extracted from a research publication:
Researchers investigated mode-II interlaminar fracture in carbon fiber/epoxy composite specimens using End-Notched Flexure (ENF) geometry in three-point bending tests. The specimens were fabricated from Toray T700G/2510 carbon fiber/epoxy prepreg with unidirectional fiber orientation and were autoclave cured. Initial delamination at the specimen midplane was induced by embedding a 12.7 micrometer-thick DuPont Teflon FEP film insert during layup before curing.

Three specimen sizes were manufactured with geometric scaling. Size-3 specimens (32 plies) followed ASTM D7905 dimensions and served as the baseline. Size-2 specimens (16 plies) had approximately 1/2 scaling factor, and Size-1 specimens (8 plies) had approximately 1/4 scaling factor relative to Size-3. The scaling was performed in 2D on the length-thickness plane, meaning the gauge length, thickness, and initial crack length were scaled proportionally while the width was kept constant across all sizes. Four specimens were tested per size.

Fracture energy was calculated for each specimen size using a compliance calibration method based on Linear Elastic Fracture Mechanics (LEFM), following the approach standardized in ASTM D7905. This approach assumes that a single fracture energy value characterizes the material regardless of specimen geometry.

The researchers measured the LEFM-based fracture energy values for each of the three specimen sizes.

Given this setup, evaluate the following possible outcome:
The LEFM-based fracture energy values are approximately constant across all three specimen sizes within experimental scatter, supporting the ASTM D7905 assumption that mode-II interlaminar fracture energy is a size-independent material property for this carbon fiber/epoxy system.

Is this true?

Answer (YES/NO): NO